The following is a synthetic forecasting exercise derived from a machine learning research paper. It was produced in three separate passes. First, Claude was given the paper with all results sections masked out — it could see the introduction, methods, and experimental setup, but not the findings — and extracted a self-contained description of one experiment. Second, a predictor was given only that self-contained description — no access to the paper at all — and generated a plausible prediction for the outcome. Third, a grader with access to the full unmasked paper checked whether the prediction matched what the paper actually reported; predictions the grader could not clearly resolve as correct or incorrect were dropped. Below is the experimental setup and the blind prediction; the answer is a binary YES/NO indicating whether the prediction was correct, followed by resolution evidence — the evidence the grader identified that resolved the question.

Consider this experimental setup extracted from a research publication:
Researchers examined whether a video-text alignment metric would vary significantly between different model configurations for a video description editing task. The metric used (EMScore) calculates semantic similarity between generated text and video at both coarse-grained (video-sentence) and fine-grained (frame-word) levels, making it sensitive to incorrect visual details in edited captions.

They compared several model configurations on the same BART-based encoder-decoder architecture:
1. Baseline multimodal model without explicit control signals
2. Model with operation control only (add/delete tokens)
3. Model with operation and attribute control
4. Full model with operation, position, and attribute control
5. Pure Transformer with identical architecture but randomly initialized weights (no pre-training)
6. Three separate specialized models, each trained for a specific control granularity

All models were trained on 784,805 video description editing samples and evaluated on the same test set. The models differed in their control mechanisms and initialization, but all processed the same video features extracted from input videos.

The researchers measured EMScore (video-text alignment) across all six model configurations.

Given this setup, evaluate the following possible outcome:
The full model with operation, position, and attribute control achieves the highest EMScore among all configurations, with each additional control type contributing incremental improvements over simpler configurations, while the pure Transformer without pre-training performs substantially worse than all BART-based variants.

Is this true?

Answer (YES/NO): NO